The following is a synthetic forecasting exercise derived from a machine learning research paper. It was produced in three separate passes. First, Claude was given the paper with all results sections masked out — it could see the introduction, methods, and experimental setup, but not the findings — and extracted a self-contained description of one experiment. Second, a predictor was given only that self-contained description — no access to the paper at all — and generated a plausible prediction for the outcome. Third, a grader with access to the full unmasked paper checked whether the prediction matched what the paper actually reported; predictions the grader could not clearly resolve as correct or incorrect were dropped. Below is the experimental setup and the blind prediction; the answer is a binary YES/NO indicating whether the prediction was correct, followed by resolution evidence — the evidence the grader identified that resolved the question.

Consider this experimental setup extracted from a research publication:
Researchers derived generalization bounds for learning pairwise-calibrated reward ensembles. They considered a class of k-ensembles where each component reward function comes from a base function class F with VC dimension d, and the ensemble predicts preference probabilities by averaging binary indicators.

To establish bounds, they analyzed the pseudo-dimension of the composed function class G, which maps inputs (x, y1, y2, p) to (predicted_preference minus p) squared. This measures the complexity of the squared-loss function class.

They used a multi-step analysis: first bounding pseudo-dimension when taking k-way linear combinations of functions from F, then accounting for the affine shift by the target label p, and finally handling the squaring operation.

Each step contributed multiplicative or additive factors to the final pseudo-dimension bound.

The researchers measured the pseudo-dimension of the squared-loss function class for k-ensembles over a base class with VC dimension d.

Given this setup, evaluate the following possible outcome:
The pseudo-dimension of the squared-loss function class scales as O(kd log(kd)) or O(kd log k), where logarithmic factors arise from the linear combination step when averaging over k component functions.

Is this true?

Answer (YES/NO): YES